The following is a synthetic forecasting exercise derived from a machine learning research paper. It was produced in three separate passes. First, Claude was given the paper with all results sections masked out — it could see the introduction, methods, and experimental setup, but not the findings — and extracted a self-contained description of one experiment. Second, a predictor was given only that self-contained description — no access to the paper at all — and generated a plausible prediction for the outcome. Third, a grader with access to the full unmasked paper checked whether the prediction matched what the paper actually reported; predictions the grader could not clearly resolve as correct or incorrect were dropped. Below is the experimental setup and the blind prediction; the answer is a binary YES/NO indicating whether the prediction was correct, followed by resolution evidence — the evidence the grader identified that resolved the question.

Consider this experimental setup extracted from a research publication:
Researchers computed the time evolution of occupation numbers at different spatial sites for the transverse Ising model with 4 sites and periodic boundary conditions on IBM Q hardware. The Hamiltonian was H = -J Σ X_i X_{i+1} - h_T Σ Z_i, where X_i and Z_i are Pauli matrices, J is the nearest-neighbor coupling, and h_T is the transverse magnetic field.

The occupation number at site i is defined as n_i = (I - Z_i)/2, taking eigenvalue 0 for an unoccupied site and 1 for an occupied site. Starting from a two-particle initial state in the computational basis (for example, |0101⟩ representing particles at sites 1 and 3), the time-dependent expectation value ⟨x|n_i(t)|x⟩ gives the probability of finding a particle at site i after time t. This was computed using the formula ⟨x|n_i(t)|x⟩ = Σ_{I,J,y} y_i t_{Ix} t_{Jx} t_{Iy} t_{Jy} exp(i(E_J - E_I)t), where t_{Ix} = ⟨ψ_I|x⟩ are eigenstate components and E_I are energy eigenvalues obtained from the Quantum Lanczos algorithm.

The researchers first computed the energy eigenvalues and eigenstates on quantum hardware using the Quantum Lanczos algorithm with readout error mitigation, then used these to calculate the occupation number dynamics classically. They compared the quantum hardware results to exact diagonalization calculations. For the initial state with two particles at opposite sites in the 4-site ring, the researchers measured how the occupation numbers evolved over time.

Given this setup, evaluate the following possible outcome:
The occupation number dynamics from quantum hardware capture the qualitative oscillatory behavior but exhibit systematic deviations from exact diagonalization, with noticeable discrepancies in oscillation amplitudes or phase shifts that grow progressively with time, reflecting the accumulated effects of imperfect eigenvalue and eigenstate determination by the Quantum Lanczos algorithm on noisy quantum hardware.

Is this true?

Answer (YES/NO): NO